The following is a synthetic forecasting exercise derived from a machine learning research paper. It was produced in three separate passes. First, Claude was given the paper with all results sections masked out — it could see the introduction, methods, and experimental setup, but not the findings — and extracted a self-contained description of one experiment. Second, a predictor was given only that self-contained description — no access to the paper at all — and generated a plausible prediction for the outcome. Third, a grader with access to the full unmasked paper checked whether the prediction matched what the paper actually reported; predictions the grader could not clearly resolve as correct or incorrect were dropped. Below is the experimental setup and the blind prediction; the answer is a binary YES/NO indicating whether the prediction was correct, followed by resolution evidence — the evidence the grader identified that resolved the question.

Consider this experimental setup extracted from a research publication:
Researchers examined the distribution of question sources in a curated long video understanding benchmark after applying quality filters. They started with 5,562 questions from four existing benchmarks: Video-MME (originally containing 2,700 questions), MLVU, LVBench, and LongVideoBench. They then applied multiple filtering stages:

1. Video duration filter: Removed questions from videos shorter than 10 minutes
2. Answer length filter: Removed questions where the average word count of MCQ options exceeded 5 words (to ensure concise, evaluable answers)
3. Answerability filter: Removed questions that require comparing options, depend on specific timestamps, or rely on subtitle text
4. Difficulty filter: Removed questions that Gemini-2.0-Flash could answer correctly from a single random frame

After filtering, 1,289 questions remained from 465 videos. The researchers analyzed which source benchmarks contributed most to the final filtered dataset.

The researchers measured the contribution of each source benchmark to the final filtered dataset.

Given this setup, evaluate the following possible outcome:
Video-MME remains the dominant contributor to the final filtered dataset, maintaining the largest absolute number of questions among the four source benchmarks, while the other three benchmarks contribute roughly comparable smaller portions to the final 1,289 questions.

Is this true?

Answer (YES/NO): NO